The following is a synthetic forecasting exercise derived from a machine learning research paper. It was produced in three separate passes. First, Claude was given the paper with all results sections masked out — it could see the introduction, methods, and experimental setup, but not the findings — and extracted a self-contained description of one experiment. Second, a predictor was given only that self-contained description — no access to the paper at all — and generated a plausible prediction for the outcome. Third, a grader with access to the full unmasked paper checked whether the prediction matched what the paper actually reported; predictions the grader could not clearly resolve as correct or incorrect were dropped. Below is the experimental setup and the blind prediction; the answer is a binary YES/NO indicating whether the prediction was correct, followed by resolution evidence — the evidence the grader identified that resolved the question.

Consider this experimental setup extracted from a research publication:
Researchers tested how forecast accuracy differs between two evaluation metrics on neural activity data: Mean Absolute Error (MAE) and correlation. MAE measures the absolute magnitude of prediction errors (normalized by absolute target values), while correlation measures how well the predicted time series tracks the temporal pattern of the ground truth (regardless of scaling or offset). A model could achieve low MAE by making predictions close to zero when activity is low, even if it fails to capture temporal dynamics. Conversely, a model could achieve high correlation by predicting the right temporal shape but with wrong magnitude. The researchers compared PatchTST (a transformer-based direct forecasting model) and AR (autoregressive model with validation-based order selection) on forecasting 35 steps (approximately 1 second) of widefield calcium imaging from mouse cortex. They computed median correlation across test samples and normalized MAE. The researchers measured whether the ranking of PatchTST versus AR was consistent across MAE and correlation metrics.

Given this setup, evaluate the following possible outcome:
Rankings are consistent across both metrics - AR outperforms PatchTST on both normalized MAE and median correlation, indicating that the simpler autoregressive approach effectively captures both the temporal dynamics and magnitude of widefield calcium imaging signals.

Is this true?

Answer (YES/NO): NO